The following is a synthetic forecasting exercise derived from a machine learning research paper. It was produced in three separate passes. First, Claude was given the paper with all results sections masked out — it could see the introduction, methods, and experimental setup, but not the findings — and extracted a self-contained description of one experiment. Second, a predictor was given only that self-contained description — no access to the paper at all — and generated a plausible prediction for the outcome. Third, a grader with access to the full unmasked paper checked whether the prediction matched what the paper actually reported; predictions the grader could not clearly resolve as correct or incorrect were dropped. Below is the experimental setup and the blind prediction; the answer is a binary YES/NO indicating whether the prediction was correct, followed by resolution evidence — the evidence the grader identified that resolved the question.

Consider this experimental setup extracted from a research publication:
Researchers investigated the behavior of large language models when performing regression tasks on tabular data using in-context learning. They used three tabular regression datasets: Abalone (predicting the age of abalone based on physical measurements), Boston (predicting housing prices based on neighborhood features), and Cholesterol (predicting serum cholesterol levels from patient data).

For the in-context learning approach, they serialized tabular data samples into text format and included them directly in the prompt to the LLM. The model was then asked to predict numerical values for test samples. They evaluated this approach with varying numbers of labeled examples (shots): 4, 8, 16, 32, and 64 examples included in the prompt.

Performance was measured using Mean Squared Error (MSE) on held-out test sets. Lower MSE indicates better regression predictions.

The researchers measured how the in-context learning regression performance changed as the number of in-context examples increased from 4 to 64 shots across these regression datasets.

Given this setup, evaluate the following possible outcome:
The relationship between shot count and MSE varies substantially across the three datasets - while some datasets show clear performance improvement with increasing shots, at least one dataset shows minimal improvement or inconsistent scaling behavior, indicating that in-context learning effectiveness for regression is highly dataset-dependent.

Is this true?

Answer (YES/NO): NO